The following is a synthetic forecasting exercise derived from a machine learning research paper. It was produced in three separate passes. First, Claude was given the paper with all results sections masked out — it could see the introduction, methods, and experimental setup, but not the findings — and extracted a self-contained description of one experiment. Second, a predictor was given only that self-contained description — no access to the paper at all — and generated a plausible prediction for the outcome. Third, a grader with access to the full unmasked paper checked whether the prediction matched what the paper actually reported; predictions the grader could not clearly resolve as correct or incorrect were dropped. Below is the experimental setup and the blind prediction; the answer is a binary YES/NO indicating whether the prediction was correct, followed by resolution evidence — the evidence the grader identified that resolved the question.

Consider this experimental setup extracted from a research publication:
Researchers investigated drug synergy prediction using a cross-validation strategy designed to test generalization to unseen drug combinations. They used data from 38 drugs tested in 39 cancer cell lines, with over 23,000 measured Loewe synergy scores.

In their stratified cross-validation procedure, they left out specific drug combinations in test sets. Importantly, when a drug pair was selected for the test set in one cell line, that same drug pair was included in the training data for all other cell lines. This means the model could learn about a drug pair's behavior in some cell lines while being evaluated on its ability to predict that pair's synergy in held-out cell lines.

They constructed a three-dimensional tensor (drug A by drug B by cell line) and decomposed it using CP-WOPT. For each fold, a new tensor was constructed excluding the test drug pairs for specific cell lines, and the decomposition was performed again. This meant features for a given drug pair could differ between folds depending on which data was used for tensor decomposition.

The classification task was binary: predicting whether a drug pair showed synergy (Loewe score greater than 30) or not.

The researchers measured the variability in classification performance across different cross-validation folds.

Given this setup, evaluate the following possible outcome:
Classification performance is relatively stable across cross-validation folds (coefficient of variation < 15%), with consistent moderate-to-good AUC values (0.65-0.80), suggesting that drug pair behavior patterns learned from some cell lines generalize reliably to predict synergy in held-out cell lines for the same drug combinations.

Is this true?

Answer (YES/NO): NO